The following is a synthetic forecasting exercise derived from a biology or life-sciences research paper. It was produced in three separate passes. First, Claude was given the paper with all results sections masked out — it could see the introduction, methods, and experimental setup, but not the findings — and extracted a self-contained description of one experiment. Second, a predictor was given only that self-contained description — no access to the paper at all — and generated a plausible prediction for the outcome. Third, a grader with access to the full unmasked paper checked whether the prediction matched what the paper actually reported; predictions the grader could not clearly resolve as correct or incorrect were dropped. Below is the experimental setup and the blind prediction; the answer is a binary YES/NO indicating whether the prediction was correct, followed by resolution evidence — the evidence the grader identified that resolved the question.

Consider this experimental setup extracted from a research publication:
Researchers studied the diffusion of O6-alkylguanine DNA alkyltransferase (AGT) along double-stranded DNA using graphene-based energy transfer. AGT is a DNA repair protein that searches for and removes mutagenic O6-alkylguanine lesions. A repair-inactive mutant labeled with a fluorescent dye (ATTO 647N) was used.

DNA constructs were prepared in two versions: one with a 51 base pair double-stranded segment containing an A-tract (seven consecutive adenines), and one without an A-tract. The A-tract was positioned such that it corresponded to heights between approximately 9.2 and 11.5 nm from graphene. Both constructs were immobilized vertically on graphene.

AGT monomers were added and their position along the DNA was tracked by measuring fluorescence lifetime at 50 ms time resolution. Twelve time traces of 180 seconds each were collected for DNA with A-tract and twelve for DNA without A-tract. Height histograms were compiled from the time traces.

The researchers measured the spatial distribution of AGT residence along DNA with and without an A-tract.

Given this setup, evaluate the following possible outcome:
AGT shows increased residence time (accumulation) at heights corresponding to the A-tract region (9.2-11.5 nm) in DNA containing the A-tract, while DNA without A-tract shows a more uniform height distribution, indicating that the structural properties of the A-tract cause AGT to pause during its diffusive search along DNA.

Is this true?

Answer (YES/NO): YES